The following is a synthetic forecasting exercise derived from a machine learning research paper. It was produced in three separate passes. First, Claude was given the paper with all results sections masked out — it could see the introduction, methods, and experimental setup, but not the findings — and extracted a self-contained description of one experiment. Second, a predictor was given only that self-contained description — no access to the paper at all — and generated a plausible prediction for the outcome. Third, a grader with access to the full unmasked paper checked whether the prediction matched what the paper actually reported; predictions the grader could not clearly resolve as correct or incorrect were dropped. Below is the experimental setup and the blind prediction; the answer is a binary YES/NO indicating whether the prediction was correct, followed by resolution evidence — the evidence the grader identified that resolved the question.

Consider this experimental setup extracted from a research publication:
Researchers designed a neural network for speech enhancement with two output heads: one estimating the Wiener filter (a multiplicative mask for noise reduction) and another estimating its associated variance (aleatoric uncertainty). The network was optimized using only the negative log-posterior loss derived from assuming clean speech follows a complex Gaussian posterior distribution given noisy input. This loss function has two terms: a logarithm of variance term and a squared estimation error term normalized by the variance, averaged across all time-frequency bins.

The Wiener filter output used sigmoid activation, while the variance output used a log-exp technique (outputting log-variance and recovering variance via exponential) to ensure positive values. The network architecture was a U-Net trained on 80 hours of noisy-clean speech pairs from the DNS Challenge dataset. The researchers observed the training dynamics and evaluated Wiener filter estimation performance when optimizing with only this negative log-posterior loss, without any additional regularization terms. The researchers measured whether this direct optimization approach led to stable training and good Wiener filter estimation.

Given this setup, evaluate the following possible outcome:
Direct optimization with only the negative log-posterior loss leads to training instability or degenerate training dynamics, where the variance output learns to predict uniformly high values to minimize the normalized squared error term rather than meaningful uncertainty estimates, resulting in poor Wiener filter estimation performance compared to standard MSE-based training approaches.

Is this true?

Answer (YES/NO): NO